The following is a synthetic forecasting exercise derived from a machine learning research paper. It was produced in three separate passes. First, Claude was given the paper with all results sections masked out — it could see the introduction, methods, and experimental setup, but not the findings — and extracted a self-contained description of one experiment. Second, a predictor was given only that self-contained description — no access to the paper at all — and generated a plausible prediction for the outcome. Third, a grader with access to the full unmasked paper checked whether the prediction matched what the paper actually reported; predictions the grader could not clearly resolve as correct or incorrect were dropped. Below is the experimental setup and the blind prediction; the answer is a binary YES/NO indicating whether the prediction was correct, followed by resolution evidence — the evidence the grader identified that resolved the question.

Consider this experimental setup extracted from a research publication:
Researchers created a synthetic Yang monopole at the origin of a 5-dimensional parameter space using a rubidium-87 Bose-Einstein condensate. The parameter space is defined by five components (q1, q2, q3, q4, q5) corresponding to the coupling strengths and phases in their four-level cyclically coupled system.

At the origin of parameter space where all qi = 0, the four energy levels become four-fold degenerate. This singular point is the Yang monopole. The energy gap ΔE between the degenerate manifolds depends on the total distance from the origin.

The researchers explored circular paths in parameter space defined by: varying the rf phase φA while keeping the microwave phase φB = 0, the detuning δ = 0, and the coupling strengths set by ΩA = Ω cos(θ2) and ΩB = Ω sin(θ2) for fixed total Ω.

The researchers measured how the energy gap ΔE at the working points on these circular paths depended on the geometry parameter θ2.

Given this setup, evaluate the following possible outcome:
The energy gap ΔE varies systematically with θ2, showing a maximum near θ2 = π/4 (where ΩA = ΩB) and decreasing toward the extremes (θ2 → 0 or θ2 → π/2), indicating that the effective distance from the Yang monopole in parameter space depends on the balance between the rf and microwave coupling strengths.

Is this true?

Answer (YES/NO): NO